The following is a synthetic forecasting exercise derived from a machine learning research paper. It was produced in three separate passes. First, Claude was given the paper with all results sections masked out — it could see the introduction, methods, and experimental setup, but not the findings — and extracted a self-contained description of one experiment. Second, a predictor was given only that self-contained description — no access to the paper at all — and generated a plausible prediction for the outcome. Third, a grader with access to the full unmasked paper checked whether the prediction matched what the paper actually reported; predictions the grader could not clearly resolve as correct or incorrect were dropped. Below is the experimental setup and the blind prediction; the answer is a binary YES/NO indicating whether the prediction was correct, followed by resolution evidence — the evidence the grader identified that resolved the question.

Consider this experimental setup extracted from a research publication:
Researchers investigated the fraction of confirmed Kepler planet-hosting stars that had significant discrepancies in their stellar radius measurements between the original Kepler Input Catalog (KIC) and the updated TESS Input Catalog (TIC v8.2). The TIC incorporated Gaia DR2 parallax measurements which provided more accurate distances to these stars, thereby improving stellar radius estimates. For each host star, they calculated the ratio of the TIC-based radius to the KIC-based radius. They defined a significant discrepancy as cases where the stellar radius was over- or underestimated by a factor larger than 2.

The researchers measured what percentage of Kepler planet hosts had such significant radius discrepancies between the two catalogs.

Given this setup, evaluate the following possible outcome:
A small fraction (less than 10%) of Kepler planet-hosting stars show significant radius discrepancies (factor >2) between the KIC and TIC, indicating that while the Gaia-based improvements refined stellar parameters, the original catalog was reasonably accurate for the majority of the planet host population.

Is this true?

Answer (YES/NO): YES